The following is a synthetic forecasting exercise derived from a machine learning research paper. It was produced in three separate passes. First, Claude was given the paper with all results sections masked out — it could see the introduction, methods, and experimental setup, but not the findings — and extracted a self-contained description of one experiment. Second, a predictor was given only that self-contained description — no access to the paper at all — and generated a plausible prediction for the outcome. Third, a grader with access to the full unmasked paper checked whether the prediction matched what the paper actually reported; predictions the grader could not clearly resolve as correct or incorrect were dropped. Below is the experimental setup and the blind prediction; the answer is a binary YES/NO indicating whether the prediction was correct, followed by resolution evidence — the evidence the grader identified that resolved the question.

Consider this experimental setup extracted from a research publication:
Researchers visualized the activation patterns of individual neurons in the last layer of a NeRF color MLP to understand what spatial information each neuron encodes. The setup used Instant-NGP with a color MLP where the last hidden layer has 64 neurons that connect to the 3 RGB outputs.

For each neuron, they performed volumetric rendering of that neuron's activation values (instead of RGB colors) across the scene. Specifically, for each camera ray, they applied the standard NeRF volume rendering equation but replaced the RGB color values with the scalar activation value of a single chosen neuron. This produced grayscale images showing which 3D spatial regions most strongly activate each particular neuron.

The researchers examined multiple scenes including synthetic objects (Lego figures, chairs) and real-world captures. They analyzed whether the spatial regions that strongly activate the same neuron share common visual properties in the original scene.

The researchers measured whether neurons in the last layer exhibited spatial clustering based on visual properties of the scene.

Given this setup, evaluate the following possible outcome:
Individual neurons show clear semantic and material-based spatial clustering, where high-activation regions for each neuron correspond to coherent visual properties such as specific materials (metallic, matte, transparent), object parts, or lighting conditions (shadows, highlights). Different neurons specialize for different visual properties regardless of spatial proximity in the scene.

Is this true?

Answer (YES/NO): NO